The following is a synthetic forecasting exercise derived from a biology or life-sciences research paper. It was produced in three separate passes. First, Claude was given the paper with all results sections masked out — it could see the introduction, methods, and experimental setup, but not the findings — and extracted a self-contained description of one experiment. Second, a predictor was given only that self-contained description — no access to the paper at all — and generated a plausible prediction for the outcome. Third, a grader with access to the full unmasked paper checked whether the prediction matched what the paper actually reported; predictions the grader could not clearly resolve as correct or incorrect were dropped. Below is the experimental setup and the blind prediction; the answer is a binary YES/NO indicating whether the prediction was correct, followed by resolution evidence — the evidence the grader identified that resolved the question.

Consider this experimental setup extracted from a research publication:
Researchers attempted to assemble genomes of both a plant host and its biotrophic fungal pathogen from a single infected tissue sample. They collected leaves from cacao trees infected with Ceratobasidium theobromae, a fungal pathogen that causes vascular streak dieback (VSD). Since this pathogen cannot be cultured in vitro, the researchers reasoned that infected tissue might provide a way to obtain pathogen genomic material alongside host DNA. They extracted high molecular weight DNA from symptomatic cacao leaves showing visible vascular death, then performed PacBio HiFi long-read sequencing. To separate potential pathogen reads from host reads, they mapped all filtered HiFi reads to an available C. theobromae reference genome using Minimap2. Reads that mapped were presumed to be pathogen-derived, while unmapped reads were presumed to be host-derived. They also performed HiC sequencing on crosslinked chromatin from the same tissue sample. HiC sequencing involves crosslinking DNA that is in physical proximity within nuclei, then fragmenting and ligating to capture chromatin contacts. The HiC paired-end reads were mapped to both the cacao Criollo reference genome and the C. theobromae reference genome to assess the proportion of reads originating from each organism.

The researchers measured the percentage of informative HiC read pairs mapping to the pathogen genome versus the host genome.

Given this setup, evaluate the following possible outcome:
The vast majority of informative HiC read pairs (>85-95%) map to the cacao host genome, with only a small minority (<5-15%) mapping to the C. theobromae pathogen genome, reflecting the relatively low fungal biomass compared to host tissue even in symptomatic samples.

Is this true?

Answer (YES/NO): NO